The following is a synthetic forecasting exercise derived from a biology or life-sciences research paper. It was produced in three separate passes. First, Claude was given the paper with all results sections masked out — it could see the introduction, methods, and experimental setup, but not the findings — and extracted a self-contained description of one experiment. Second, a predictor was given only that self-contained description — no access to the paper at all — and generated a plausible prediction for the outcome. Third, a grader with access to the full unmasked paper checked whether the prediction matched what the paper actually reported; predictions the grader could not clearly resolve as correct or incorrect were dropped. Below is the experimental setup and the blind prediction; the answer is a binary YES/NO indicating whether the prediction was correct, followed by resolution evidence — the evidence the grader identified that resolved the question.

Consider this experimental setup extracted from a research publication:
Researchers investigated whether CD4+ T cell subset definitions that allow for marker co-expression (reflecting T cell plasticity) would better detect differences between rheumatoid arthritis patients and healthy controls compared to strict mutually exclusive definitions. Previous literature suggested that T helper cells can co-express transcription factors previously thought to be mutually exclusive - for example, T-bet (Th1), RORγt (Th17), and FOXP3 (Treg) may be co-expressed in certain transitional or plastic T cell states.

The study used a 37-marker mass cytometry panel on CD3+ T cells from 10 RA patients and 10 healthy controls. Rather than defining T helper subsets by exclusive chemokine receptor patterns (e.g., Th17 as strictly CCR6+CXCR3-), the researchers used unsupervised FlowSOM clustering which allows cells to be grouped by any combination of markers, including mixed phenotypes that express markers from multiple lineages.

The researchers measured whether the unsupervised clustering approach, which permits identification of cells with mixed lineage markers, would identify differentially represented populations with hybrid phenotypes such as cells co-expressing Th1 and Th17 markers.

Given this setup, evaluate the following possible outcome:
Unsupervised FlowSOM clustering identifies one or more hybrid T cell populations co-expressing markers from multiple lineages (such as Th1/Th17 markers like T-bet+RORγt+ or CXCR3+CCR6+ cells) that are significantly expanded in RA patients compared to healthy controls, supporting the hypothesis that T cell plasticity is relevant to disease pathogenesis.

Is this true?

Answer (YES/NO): YES